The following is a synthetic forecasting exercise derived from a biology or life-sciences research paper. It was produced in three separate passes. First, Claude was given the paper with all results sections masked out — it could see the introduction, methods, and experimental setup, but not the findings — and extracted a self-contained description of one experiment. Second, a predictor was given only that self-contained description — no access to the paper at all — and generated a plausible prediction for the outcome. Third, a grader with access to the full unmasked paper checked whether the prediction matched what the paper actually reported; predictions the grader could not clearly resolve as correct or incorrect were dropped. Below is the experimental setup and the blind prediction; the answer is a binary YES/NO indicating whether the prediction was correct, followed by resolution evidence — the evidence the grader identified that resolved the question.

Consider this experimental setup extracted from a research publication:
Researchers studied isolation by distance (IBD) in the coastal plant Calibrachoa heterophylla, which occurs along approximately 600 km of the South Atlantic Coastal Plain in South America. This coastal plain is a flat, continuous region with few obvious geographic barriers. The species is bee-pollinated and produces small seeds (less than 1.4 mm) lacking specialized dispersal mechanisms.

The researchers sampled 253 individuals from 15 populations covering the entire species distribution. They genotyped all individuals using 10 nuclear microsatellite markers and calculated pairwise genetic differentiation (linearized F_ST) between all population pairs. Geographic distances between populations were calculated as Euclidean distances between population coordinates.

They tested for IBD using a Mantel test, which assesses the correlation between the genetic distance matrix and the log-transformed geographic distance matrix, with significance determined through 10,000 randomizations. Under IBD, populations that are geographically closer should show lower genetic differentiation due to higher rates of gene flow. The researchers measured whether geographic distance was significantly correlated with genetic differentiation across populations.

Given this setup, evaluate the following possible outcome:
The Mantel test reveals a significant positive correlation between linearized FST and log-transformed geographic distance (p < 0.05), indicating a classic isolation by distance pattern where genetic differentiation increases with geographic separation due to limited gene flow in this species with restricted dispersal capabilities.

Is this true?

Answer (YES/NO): YES